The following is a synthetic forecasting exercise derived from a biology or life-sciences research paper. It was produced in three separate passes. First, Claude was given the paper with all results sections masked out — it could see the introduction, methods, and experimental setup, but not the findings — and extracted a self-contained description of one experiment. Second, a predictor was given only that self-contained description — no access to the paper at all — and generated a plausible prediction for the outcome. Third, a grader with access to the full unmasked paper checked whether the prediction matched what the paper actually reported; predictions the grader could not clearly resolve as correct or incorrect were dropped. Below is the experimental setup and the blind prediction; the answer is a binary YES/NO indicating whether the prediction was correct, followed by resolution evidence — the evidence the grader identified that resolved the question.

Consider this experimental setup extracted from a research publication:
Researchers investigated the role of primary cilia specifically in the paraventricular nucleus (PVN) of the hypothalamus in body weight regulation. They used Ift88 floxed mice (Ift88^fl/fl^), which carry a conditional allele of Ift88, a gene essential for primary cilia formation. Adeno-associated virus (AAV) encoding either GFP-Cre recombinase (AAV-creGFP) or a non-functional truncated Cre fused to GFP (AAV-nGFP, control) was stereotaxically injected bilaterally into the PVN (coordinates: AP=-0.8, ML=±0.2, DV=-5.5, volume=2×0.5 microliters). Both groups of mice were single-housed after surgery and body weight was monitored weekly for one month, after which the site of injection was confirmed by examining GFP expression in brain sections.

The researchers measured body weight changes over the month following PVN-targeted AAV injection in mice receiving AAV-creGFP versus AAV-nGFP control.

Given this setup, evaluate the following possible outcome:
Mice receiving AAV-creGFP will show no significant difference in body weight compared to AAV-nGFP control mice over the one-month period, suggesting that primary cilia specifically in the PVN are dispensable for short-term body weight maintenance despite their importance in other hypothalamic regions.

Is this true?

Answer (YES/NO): NO